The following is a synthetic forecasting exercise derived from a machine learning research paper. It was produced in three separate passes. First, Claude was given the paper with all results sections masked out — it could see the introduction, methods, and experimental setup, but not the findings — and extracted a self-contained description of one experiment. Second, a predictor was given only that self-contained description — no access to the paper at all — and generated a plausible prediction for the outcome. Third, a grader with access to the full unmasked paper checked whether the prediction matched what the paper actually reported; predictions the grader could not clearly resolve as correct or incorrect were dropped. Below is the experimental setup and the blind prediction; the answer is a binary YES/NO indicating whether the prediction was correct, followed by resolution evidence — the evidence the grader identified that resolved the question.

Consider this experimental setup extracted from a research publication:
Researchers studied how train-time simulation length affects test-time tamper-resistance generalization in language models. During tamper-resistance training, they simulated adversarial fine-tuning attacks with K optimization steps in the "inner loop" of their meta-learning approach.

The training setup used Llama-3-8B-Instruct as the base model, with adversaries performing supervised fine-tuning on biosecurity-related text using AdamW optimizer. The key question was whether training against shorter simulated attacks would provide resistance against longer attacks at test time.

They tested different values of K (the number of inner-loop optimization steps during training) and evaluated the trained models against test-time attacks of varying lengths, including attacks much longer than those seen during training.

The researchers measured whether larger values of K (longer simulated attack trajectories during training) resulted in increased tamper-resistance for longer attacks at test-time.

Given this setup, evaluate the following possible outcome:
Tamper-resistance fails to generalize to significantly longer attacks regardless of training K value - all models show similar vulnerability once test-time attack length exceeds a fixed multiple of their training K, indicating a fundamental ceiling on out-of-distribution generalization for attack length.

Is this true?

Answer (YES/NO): NO